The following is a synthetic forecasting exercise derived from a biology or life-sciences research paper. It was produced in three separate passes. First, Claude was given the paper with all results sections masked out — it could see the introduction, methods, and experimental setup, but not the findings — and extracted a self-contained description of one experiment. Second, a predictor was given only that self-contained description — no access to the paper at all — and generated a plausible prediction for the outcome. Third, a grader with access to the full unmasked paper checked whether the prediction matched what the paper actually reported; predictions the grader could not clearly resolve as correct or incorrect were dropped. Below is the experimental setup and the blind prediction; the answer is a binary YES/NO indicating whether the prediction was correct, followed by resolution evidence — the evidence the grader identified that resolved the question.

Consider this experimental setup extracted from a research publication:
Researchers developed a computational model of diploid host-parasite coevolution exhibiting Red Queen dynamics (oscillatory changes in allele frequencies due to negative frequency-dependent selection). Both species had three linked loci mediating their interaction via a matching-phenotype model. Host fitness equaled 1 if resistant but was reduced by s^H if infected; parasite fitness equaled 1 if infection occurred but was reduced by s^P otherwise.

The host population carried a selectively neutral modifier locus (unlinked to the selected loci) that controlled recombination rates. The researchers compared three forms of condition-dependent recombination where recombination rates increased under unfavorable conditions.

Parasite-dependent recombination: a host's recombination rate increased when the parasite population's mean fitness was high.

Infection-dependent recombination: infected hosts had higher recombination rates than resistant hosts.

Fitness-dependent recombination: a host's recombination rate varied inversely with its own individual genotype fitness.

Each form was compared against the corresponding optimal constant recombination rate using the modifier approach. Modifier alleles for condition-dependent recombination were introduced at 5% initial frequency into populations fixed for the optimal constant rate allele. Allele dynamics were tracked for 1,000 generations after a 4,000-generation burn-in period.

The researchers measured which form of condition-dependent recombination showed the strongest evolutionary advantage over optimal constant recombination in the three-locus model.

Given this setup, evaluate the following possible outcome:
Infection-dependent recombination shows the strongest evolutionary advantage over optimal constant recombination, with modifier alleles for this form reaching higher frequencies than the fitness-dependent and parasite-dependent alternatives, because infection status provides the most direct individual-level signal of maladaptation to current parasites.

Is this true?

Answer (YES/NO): NO